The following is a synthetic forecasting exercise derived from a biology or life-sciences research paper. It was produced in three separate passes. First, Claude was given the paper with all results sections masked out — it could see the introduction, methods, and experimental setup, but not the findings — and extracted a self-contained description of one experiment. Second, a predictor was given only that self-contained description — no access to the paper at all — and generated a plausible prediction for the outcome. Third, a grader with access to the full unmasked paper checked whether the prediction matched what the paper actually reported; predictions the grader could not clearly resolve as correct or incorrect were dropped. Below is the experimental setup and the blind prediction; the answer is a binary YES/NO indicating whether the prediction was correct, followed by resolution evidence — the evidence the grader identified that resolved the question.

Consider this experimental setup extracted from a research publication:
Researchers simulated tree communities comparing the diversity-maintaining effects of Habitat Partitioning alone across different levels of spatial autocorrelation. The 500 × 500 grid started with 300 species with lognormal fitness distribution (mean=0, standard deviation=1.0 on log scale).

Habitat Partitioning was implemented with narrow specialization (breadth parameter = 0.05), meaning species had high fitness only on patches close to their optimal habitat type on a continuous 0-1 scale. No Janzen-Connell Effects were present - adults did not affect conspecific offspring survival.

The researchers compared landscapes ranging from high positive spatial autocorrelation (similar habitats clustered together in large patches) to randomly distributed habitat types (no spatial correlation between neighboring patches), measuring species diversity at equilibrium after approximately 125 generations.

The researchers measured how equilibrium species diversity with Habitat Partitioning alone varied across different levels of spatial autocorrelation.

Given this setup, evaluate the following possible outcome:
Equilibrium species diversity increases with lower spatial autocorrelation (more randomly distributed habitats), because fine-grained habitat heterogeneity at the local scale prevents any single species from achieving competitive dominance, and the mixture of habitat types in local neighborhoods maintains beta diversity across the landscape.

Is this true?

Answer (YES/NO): NO